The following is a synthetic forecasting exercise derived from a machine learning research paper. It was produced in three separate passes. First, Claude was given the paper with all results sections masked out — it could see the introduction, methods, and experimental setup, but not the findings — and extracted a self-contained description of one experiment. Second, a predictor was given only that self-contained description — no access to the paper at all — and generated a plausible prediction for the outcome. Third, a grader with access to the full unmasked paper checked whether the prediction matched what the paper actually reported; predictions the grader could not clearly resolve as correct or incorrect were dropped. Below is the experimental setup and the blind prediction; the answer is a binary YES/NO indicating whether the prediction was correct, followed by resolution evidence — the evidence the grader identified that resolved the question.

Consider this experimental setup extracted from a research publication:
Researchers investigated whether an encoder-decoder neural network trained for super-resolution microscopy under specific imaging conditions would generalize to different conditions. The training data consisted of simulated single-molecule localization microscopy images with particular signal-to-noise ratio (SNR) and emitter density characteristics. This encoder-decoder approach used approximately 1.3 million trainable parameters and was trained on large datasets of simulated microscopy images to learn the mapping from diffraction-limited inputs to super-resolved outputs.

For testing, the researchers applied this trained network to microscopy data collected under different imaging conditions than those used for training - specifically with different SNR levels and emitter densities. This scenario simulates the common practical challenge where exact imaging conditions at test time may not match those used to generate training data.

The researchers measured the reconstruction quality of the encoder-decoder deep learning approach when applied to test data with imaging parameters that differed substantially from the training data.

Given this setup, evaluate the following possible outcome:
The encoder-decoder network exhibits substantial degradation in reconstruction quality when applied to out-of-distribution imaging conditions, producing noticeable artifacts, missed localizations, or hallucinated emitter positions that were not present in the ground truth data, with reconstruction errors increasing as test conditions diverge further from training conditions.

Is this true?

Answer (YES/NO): YES